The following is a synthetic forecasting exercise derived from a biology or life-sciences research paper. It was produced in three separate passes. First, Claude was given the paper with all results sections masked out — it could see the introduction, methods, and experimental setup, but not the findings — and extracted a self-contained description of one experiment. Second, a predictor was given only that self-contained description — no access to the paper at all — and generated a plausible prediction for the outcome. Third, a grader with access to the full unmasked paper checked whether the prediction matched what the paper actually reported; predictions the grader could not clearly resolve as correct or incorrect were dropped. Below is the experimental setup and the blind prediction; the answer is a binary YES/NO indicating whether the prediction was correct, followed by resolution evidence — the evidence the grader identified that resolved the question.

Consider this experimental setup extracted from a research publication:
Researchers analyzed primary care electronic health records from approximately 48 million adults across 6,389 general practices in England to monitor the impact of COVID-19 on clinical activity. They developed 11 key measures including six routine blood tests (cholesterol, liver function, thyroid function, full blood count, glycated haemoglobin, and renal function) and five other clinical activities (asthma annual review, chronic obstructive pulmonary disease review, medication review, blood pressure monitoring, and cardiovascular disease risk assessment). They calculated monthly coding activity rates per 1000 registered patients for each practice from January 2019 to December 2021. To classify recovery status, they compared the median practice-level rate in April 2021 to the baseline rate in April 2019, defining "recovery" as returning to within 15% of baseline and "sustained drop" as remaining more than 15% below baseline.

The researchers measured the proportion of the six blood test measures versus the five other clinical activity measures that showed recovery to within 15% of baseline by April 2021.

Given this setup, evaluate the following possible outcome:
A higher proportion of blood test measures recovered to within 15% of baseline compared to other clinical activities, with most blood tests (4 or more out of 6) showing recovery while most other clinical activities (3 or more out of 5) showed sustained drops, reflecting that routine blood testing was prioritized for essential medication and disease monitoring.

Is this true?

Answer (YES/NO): YES